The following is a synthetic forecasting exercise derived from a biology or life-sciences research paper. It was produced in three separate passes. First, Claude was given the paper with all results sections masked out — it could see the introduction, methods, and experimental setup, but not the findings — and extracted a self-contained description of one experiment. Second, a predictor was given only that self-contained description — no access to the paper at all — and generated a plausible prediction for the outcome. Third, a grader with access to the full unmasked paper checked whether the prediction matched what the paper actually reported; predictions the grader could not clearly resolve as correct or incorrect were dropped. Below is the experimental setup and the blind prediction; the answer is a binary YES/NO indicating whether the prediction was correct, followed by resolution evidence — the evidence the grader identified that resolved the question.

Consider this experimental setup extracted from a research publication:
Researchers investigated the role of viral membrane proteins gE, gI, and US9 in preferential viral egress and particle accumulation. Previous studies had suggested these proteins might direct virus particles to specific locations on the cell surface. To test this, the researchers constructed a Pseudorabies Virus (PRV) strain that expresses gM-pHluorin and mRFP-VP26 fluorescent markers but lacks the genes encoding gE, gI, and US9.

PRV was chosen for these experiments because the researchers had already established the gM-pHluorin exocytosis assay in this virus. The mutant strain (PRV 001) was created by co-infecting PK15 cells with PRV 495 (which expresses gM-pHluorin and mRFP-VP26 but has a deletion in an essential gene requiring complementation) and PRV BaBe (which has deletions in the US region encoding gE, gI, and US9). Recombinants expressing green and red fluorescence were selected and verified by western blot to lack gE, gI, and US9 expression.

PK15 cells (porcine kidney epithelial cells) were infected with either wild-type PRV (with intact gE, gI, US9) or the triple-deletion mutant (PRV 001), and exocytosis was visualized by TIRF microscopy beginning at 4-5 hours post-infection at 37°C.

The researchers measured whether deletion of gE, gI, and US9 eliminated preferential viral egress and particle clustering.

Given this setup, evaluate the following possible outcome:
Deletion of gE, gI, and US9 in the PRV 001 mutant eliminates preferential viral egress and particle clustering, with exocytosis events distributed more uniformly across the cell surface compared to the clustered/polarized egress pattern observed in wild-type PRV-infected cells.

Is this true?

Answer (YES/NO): NO